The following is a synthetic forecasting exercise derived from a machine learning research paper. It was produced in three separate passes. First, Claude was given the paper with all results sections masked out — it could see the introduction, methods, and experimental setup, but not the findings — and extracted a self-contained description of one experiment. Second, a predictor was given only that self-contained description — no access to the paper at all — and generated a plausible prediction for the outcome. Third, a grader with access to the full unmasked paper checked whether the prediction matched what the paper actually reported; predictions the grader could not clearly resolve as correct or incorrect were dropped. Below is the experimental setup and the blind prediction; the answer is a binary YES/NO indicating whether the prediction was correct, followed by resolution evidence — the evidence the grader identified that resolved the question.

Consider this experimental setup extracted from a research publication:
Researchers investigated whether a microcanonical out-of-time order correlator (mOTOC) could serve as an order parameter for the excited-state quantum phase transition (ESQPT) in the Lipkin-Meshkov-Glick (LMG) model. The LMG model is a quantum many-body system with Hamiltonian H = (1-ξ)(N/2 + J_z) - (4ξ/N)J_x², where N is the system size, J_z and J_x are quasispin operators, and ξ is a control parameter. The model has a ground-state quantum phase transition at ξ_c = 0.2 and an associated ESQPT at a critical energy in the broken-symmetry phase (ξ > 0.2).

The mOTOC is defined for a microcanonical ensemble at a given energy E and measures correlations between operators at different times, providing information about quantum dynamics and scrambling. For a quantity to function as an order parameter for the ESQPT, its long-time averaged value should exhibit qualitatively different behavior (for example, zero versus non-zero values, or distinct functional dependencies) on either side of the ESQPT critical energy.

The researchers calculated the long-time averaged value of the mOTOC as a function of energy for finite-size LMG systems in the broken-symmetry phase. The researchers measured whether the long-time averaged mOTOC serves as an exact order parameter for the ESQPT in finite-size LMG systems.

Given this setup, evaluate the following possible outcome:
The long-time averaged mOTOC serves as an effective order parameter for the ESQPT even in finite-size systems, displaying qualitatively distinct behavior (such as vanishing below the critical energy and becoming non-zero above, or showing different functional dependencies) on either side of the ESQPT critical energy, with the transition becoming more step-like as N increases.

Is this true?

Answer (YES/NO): NO